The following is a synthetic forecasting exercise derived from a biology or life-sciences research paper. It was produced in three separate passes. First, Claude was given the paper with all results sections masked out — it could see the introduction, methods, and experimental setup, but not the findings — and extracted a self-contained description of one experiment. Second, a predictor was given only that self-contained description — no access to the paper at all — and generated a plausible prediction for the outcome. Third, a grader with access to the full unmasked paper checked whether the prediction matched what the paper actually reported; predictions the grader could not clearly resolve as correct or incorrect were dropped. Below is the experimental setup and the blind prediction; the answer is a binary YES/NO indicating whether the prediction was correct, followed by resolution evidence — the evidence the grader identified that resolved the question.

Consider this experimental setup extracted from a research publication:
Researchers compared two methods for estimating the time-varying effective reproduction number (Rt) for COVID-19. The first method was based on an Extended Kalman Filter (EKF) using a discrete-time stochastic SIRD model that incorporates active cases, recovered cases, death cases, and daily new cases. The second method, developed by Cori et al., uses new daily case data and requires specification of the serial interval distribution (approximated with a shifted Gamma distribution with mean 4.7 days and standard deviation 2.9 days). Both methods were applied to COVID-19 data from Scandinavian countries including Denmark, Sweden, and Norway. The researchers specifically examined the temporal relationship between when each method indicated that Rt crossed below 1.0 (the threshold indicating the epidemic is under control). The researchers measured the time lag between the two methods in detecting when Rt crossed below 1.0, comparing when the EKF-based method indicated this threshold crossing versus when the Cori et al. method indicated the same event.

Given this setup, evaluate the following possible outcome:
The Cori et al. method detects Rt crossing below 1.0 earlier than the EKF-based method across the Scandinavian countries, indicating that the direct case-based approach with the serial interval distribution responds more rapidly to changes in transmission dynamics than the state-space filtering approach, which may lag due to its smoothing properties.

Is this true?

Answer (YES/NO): YES